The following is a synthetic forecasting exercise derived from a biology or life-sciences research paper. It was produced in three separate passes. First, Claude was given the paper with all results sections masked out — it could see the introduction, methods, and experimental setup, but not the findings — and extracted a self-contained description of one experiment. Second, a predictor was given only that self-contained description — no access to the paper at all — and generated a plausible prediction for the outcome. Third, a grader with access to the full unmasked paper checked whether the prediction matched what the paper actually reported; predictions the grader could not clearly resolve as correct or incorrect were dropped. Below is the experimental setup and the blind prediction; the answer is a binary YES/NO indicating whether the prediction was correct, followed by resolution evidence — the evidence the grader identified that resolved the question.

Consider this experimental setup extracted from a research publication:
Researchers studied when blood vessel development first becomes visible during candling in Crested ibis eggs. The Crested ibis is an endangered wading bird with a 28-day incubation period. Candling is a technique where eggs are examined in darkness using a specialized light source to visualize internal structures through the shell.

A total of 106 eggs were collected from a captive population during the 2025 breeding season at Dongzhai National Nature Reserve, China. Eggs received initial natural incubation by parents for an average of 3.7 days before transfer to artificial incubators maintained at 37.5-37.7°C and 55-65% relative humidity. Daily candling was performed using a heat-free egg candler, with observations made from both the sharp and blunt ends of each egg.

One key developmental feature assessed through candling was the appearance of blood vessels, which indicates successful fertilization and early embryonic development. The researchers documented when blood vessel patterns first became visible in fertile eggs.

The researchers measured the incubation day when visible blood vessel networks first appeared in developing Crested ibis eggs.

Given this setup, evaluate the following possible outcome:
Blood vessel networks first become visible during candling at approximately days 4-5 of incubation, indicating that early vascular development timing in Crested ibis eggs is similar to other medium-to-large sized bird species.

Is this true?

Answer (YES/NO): NO